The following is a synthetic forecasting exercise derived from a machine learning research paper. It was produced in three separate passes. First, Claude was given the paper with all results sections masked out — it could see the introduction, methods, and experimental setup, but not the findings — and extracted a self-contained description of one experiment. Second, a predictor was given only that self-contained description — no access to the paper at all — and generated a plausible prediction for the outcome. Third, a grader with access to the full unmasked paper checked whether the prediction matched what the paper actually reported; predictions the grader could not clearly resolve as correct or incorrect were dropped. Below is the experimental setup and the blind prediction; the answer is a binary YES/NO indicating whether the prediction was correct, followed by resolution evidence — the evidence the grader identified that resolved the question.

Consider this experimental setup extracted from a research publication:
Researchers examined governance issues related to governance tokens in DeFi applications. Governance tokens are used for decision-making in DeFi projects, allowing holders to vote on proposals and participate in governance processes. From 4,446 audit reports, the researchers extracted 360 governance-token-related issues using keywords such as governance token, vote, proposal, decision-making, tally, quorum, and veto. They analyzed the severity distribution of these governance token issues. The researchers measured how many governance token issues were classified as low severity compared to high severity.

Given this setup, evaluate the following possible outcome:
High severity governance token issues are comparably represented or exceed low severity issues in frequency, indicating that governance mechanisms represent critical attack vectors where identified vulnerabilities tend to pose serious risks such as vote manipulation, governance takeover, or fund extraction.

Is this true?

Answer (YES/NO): NO